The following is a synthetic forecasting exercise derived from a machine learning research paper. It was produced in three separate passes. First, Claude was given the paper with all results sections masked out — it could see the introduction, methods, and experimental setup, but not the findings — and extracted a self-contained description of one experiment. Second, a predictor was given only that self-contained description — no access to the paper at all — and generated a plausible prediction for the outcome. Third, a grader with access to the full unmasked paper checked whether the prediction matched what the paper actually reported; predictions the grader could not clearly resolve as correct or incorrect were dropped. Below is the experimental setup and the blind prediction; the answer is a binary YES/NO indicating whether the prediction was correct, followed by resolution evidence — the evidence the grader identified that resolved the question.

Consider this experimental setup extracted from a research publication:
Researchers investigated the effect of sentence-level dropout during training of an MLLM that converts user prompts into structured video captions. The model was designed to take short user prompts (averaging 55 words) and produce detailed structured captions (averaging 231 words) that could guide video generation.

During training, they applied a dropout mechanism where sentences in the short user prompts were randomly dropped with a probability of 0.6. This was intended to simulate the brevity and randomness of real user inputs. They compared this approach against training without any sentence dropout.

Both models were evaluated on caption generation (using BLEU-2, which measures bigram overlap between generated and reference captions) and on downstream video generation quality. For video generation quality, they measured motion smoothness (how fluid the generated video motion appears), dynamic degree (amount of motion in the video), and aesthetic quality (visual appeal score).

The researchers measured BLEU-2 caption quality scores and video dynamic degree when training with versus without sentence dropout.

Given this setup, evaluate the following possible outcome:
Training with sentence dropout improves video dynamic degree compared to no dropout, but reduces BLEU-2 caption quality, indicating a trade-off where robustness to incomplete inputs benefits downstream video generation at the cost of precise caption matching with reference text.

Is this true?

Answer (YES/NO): YES